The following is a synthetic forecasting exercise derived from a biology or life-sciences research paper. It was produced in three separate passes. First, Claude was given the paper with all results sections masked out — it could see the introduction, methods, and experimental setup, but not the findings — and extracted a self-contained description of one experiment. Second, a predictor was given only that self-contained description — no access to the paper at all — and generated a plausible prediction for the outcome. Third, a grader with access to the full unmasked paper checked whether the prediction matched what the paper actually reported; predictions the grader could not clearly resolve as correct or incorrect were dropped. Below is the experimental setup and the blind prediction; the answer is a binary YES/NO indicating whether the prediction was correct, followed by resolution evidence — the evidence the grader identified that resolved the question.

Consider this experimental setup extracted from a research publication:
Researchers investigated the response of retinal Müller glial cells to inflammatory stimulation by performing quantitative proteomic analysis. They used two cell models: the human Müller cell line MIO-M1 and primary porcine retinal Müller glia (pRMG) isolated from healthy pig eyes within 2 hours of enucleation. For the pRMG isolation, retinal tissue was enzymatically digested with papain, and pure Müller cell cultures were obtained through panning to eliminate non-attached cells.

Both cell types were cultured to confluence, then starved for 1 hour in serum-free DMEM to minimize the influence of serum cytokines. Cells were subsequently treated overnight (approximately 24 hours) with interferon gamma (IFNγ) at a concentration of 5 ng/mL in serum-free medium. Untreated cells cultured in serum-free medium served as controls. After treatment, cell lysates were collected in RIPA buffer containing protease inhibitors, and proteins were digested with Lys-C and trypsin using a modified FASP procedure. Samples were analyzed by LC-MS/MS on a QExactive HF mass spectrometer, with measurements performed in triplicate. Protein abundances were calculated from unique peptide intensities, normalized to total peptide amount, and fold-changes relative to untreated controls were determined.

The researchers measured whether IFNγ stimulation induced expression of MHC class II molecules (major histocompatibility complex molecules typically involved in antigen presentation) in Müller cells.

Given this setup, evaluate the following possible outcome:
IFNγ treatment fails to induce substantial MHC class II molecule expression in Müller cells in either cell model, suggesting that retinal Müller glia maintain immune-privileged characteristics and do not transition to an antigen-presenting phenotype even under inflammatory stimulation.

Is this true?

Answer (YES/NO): NO